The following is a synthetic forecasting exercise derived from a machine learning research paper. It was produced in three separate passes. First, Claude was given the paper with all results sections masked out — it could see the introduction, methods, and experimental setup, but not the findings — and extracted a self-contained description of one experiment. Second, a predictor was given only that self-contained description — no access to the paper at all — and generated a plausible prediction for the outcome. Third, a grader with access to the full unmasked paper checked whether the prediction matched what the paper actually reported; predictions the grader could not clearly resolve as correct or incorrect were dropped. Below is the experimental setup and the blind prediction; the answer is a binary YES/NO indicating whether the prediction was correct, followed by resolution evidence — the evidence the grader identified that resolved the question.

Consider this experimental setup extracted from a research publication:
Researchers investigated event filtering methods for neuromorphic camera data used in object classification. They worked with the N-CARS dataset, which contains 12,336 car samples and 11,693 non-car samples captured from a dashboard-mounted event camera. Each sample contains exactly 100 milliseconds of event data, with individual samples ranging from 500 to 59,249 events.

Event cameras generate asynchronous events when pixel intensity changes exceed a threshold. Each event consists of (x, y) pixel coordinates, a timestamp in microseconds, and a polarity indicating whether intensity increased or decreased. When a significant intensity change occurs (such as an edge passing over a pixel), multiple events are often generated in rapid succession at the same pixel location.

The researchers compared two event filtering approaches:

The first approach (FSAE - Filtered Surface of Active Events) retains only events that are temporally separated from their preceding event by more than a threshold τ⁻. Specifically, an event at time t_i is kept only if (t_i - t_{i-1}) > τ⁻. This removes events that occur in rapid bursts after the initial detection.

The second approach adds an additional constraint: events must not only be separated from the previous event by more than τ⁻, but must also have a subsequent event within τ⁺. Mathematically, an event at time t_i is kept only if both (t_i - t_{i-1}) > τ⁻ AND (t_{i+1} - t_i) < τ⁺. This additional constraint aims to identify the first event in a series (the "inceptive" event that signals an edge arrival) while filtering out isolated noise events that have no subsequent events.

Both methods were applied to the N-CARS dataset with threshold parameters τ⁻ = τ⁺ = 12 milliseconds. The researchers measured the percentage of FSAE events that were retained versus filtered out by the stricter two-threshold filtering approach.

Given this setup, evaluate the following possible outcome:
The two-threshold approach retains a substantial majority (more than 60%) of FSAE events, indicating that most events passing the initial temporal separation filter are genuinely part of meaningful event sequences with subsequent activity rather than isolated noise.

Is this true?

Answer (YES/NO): NO